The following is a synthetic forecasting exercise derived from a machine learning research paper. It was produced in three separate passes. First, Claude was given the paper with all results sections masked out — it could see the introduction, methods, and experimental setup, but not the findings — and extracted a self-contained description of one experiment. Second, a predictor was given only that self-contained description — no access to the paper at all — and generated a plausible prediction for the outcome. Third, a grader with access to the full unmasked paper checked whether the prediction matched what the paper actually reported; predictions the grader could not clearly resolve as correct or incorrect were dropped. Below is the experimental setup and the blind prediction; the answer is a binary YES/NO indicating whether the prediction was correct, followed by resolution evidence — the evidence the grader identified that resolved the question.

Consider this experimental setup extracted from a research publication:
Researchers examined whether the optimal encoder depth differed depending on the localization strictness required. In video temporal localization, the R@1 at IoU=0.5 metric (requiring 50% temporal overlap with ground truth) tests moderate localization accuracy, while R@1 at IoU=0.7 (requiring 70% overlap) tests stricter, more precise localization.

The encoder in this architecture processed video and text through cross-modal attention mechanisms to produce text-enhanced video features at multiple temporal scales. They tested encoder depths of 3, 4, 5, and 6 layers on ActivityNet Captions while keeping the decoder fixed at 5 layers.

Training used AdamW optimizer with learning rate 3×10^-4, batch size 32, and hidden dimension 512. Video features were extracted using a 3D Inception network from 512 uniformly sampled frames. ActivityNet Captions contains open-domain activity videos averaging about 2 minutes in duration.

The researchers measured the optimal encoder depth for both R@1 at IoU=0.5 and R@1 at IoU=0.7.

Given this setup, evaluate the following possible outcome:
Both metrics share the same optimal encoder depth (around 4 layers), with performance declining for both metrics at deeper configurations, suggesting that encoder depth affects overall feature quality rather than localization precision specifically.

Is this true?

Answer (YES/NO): NO